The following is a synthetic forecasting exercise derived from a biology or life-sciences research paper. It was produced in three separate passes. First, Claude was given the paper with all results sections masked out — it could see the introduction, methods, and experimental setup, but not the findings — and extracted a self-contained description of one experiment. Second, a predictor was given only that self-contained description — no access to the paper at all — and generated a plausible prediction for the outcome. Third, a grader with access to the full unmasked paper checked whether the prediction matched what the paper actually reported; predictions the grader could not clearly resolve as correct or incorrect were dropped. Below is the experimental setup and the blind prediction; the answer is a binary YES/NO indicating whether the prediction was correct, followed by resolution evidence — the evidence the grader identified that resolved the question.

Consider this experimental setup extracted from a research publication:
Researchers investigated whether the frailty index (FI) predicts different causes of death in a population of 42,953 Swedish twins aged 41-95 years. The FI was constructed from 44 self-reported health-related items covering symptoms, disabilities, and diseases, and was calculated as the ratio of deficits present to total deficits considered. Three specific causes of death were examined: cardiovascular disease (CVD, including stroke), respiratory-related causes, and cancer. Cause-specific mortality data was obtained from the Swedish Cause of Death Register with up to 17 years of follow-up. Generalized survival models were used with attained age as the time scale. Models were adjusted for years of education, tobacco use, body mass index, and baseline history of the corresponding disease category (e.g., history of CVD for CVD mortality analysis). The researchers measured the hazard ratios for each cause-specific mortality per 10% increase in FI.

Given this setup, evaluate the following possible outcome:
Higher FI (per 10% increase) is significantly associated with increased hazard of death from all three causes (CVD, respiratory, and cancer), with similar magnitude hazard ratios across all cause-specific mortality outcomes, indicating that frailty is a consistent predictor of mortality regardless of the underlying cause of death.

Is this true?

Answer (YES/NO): NO